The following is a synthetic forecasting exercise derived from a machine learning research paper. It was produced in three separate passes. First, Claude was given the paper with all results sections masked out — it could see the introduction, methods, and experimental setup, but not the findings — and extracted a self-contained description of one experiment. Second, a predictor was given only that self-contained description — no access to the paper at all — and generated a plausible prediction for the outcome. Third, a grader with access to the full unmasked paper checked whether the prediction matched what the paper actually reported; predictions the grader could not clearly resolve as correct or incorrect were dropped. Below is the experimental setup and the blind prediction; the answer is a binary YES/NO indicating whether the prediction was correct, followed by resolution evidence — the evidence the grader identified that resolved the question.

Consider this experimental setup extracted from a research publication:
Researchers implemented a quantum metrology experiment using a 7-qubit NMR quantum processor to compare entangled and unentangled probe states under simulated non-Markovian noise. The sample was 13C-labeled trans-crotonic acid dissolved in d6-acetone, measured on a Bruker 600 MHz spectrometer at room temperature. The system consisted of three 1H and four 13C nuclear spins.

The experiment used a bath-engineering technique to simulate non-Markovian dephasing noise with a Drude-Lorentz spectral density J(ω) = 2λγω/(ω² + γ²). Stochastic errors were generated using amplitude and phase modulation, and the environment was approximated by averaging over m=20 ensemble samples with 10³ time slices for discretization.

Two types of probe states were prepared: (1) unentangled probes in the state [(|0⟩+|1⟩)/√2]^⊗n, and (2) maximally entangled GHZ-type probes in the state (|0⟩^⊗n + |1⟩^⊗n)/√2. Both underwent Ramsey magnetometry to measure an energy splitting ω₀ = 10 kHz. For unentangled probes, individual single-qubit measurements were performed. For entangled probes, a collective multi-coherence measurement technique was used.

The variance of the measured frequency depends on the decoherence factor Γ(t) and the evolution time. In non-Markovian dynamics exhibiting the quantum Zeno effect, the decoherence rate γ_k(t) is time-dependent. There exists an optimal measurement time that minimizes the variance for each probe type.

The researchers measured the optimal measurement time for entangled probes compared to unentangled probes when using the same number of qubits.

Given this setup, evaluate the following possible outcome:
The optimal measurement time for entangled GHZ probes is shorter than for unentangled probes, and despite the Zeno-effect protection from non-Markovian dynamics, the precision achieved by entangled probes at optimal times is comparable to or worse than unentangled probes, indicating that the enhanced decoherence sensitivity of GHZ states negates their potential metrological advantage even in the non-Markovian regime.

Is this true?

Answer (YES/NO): NO